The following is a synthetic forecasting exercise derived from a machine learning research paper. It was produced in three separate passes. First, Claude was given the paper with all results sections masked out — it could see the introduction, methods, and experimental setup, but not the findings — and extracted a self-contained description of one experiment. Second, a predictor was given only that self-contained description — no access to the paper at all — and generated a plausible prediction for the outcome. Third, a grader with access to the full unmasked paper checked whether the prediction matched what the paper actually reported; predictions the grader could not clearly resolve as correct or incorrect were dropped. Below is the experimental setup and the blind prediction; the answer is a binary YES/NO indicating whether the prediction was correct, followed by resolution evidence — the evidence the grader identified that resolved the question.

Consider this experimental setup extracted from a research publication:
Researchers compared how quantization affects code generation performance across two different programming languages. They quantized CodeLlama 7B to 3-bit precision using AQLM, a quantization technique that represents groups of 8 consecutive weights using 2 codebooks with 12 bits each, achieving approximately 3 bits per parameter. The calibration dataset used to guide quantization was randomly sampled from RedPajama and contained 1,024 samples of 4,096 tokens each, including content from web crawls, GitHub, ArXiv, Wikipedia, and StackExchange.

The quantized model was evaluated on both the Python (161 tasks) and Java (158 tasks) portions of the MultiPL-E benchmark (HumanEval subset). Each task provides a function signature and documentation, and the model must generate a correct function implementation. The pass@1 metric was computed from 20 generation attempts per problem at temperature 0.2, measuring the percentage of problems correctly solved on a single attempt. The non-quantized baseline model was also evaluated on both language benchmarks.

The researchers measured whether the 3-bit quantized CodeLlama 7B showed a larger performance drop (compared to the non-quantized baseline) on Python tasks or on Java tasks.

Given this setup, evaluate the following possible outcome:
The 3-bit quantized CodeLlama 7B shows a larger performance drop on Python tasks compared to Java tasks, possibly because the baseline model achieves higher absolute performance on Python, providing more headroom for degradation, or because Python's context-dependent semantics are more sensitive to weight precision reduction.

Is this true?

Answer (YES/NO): NO